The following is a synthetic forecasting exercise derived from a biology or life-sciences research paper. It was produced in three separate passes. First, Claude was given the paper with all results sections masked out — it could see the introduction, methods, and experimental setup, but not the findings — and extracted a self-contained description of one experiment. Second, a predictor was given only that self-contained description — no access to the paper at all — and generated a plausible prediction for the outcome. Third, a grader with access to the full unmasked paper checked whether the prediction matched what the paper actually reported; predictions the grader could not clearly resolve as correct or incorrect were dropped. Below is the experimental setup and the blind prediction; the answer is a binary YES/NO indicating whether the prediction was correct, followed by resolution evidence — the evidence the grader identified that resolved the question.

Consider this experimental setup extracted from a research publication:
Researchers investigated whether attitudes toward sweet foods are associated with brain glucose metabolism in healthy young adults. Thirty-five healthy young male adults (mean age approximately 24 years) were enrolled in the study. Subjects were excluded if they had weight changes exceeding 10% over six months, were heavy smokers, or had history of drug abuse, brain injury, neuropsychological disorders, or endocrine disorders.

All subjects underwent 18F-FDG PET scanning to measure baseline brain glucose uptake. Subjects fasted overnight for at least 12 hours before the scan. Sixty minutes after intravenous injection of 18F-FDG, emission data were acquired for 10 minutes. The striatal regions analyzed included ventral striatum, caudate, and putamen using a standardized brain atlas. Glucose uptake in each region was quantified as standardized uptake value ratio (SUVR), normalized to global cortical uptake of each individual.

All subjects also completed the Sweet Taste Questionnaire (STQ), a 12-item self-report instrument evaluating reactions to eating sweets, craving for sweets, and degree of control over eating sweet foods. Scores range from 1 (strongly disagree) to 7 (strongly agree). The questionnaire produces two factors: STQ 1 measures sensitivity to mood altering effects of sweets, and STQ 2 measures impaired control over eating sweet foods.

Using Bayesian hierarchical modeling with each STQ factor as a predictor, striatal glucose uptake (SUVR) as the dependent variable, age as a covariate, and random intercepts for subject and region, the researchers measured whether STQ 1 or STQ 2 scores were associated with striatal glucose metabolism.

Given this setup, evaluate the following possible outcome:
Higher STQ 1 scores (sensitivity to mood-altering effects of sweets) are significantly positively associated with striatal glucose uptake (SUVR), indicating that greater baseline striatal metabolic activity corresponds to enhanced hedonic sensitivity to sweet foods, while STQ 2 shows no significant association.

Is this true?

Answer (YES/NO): NO